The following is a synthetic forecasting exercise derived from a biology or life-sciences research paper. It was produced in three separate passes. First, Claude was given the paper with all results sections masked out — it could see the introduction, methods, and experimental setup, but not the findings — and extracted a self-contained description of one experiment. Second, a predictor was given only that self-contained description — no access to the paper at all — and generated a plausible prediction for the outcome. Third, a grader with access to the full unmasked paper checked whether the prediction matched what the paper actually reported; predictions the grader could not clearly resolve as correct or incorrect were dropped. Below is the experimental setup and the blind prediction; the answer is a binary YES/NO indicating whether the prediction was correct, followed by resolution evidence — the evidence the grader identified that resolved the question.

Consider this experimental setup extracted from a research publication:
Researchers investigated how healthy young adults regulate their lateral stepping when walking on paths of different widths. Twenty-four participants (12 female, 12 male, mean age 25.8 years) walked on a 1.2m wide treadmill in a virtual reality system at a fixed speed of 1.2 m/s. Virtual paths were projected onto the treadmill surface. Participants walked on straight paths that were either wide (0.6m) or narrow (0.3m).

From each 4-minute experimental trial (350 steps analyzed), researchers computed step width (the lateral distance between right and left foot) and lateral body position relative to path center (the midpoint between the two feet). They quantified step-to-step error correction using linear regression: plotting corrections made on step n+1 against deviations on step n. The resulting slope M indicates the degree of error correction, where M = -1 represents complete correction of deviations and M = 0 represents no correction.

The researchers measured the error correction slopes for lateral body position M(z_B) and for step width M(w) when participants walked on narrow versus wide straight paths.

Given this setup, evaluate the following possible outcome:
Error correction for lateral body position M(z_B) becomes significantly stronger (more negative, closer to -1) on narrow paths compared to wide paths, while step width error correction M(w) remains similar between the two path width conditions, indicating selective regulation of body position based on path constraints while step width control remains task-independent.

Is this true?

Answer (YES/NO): NO